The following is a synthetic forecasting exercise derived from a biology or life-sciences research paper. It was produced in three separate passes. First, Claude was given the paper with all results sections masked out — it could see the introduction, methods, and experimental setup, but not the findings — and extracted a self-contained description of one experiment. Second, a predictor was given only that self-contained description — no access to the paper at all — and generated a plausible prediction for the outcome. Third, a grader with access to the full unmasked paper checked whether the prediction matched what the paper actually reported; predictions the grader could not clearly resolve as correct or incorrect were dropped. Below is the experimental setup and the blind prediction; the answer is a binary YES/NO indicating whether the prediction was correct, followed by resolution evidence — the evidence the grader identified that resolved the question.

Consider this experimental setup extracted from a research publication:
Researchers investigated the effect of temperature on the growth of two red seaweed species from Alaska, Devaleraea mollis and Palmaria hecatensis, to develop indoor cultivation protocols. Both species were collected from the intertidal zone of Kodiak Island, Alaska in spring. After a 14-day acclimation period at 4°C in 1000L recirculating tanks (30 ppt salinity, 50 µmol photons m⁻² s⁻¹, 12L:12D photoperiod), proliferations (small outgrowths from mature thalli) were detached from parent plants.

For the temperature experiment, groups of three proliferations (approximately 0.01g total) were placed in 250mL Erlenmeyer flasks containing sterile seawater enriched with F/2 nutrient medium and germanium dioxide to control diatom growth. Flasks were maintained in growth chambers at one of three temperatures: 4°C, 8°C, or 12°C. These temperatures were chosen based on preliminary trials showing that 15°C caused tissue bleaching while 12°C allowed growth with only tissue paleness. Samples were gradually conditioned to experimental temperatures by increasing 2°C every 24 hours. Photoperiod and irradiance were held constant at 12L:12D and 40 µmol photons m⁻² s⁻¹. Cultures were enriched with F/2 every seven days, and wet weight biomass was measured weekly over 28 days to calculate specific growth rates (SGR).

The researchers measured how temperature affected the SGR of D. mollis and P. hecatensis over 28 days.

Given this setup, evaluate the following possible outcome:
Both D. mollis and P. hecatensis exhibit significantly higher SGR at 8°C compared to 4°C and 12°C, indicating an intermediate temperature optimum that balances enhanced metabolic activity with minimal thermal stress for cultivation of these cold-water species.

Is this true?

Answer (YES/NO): NO